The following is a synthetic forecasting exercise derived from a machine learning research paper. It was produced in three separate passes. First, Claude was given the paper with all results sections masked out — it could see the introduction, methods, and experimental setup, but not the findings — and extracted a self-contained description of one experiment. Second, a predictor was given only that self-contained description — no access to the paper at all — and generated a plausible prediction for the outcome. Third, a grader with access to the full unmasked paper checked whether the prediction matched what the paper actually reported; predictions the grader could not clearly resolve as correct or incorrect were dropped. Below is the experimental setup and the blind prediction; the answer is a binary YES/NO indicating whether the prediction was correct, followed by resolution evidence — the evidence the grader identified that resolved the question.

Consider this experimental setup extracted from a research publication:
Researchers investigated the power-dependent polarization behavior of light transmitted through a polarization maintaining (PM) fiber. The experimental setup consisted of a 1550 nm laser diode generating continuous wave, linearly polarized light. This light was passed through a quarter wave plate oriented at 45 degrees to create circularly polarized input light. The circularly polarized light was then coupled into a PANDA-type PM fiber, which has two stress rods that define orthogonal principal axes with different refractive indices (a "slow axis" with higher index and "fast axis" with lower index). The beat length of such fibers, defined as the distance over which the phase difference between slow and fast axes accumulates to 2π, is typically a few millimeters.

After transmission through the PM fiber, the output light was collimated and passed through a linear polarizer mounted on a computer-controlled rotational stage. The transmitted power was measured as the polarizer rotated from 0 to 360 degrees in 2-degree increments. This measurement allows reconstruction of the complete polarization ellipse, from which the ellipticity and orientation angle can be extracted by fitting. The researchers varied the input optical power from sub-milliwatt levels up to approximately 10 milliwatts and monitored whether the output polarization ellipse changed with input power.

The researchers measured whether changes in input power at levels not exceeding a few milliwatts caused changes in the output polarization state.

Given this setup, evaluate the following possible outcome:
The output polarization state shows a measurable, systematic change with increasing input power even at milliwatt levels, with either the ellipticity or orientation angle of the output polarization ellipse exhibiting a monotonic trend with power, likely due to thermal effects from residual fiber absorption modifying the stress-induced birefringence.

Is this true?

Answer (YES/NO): YES